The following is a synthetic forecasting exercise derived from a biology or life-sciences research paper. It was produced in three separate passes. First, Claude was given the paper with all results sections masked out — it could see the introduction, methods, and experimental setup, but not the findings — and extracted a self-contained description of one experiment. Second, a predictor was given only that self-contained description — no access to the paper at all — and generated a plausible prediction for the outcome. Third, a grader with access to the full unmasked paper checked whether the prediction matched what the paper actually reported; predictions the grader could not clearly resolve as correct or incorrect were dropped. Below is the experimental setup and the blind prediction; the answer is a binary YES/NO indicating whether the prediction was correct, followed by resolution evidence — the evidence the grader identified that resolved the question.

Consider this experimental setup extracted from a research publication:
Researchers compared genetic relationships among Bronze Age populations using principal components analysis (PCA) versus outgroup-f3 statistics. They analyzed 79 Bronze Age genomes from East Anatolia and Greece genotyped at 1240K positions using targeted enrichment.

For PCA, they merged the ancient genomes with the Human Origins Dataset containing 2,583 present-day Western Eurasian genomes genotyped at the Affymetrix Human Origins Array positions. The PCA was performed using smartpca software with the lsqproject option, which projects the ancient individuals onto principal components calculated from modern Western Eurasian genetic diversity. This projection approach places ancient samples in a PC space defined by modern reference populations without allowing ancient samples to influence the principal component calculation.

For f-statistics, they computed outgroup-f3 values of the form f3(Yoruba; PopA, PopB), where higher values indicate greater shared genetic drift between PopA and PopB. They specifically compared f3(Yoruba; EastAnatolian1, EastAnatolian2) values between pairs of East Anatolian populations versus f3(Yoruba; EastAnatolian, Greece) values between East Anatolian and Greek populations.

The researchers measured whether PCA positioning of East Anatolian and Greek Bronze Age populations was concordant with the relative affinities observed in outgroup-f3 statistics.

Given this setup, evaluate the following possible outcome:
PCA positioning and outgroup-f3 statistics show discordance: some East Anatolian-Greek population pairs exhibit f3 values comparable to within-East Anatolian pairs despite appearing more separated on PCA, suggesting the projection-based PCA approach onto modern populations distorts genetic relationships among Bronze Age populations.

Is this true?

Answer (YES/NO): NO